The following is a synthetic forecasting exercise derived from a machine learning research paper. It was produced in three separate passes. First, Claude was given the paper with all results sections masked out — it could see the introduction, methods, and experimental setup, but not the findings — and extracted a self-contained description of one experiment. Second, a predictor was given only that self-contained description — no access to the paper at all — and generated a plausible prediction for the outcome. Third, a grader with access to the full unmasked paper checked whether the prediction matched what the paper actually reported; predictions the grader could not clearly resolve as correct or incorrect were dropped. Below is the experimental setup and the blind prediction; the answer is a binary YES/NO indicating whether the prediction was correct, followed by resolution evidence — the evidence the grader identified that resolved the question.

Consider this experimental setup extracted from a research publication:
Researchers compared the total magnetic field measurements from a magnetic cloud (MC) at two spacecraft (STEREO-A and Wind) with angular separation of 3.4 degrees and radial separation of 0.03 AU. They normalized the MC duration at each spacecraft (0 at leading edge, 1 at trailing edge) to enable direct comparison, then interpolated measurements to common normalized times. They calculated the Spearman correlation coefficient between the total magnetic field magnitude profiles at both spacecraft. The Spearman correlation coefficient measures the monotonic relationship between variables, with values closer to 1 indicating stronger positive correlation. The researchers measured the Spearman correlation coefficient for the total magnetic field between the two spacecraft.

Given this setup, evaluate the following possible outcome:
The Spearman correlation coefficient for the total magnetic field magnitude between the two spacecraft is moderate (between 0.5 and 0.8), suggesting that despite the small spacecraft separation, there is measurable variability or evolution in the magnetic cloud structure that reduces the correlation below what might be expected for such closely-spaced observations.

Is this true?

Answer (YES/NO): NO